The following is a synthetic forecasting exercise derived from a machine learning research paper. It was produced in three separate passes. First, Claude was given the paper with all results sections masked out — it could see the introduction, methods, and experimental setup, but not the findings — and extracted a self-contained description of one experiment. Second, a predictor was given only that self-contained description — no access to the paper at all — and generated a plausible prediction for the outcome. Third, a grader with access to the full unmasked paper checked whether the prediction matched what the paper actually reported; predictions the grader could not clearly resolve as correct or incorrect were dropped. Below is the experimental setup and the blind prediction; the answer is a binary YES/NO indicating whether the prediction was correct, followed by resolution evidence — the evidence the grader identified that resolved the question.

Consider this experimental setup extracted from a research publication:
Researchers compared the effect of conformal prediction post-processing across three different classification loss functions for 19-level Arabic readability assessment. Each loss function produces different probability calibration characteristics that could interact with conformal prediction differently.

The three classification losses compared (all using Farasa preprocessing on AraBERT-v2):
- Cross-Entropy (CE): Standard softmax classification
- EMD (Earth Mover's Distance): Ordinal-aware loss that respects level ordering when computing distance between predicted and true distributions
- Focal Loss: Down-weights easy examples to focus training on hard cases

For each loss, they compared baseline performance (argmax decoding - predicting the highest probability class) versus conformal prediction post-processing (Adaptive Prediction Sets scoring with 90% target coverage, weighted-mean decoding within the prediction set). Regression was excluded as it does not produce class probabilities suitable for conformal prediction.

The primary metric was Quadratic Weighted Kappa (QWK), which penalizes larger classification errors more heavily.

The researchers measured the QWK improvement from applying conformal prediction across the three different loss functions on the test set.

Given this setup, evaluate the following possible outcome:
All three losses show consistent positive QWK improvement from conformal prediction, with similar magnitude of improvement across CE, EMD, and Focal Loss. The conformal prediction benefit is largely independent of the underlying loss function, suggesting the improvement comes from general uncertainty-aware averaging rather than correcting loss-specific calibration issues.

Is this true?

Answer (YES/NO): NO